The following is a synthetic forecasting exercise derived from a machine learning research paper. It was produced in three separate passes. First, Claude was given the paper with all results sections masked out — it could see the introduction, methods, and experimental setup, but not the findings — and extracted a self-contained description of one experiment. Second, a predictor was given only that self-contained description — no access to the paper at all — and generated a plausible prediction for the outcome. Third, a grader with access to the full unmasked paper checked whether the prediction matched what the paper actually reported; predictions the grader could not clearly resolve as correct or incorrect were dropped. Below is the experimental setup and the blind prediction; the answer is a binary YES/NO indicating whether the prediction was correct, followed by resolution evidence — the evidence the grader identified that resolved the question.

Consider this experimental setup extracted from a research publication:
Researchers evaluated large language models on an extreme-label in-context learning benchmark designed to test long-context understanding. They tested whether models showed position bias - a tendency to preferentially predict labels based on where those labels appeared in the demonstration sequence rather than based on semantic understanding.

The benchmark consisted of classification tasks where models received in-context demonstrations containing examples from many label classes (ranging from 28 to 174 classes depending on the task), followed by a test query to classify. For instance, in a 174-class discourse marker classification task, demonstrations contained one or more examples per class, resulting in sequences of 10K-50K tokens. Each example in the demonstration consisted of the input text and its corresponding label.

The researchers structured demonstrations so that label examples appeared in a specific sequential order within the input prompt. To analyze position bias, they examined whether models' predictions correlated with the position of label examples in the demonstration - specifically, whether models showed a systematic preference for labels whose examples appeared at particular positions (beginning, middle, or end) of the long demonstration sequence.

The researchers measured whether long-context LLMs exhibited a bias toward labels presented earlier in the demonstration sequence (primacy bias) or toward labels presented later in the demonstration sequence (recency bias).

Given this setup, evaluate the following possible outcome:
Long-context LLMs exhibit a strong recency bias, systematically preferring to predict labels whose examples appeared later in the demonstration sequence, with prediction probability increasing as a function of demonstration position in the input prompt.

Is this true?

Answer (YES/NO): YES